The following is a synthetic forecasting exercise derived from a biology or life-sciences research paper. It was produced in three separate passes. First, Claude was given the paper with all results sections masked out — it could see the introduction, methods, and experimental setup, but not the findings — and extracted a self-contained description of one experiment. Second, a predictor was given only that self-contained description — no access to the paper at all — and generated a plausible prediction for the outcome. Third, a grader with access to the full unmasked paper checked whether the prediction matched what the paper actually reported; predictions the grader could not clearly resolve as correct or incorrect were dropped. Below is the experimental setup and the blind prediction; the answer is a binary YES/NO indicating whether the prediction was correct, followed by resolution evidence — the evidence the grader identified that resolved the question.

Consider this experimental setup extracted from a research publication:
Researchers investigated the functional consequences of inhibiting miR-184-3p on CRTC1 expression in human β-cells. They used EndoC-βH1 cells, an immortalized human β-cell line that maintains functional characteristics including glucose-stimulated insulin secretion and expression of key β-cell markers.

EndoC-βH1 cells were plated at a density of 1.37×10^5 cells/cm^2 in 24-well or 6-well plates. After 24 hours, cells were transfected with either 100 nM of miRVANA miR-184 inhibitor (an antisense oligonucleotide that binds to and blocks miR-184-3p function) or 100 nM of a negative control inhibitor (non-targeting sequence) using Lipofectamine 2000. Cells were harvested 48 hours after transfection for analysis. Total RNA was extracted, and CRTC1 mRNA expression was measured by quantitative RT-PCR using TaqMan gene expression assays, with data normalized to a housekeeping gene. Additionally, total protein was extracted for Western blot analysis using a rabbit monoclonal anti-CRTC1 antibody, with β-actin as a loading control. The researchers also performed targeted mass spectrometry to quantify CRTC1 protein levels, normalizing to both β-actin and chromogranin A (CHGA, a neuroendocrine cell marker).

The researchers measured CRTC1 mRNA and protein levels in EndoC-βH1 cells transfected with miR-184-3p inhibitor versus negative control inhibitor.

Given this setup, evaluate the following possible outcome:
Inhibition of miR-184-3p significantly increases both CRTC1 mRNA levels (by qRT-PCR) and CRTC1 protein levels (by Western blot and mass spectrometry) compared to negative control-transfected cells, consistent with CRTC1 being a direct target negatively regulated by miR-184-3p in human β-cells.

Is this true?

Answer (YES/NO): YES